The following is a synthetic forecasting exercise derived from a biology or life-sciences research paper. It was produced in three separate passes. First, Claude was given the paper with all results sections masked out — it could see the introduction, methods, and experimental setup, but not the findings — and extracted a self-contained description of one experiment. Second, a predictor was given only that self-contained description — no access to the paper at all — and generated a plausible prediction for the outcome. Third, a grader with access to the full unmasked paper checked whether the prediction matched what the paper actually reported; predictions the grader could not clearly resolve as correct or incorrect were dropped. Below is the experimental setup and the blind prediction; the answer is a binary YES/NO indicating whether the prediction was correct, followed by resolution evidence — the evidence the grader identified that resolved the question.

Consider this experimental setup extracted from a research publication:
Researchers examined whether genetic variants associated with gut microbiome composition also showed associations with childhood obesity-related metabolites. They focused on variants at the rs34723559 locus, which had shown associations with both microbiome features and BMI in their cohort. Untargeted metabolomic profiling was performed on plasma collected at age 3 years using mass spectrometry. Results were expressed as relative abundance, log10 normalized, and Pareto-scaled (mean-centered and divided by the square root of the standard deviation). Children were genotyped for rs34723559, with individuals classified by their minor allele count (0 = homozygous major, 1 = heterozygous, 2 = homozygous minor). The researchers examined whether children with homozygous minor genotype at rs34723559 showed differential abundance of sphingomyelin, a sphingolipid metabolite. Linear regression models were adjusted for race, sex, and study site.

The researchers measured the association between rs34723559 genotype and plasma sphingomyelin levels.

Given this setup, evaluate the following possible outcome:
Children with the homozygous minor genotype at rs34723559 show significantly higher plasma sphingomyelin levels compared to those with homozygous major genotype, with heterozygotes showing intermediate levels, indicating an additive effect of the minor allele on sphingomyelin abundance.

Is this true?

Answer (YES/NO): YES